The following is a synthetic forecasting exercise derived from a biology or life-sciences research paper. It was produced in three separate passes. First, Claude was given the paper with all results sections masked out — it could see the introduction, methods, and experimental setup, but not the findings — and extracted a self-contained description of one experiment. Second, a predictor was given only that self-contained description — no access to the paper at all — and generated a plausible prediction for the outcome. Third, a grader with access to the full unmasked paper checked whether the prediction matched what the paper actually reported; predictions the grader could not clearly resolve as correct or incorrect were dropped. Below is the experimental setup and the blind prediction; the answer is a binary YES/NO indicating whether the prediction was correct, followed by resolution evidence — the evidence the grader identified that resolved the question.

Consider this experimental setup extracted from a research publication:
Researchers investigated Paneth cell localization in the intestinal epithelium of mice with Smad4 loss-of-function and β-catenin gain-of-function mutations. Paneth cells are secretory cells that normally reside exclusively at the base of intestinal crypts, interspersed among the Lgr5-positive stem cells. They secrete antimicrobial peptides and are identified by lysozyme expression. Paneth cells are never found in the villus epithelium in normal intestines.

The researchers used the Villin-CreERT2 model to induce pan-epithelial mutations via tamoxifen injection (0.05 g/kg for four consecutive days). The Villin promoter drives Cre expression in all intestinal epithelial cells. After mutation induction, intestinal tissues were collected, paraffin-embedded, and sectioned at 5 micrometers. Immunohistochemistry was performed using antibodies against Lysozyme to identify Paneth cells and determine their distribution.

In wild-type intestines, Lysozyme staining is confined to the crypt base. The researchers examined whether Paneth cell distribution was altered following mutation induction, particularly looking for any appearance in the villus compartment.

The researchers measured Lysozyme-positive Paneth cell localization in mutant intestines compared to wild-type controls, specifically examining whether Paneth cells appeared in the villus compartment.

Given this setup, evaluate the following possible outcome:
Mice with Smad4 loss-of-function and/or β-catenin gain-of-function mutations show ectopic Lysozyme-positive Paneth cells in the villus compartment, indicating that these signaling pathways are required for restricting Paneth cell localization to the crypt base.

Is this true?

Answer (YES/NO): NO